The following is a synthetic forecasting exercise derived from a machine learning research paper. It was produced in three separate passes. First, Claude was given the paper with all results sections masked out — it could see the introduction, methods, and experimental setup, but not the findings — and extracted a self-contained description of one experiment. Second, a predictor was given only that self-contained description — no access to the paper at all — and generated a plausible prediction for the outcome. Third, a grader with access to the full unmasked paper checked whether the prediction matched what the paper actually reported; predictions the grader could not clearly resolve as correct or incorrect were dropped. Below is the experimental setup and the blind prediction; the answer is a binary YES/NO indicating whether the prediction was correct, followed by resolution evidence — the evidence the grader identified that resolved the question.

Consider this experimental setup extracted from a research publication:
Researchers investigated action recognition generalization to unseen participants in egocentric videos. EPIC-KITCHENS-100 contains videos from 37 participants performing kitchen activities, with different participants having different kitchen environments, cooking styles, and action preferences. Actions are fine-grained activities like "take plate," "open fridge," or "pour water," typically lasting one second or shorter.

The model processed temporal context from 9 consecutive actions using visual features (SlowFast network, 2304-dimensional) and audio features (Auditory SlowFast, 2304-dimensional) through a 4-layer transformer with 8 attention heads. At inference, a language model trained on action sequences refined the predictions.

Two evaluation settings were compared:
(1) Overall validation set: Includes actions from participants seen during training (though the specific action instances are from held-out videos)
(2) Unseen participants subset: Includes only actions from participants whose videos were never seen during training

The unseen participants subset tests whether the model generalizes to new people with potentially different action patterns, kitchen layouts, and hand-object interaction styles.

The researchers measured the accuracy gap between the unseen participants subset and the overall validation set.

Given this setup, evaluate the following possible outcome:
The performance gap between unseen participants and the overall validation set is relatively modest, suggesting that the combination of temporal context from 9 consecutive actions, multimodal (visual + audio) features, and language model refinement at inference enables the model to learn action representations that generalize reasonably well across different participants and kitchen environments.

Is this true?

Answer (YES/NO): NO